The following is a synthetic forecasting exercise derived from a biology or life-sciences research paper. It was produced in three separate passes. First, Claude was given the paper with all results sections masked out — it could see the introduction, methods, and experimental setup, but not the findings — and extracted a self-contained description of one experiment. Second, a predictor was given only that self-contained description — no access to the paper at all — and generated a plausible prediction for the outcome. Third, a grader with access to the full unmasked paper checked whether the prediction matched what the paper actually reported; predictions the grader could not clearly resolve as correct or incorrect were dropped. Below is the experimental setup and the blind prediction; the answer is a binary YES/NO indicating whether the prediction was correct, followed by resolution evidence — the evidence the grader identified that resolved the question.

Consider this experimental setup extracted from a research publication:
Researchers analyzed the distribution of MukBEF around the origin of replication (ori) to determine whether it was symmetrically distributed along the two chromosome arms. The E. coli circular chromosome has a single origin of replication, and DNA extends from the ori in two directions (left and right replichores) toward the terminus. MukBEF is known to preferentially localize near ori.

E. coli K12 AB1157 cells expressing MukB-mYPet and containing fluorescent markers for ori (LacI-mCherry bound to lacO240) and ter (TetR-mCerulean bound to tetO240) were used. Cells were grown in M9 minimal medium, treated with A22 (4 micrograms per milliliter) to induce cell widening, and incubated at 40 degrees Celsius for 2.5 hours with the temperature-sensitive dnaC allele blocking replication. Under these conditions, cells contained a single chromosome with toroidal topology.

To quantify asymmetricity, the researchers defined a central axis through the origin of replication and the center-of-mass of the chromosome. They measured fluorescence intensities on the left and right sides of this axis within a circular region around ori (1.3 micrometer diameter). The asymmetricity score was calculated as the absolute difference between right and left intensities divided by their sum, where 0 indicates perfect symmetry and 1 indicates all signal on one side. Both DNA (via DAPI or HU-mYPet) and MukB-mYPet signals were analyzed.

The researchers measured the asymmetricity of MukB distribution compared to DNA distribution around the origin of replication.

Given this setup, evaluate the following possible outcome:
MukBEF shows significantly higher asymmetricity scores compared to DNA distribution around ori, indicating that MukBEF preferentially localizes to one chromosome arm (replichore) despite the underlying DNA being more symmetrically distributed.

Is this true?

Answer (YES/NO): YES